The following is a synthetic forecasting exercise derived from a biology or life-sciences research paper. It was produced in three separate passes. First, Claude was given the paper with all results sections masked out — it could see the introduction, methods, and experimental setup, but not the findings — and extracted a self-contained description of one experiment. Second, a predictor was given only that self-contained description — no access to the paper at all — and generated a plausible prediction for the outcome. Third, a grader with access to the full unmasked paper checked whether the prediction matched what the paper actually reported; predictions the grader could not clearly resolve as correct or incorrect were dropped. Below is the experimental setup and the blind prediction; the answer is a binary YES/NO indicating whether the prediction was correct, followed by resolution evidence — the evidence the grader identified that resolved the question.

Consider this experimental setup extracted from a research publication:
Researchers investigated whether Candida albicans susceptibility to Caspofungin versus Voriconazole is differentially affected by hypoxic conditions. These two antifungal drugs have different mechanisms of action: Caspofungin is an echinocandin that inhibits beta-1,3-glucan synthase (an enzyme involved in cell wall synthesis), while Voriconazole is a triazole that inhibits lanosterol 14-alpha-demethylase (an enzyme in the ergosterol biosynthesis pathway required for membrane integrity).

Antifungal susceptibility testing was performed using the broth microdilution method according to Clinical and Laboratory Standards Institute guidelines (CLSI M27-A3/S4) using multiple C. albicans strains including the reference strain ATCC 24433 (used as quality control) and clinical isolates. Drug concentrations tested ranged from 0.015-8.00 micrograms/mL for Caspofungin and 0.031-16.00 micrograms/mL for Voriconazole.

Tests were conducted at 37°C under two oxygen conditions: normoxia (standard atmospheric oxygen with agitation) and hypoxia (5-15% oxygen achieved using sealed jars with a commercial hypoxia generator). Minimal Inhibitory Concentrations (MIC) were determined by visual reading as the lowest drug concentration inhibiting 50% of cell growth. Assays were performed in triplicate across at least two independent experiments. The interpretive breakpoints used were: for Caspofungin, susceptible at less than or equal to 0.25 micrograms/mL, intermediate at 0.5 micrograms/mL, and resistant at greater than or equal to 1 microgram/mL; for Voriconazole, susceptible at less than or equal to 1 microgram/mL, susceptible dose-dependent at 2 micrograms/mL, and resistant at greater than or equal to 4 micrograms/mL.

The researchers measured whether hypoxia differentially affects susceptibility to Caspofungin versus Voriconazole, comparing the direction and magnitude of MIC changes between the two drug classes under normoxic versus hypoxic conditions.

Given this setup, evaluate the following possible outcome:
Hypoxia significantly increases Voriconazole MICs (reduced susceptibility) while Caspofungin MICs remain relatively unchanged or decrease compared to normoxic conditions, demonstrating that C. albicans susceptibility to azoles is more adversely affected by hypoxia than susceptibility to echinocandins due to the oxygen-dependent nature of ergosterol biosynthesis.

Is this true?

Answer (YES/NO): NO